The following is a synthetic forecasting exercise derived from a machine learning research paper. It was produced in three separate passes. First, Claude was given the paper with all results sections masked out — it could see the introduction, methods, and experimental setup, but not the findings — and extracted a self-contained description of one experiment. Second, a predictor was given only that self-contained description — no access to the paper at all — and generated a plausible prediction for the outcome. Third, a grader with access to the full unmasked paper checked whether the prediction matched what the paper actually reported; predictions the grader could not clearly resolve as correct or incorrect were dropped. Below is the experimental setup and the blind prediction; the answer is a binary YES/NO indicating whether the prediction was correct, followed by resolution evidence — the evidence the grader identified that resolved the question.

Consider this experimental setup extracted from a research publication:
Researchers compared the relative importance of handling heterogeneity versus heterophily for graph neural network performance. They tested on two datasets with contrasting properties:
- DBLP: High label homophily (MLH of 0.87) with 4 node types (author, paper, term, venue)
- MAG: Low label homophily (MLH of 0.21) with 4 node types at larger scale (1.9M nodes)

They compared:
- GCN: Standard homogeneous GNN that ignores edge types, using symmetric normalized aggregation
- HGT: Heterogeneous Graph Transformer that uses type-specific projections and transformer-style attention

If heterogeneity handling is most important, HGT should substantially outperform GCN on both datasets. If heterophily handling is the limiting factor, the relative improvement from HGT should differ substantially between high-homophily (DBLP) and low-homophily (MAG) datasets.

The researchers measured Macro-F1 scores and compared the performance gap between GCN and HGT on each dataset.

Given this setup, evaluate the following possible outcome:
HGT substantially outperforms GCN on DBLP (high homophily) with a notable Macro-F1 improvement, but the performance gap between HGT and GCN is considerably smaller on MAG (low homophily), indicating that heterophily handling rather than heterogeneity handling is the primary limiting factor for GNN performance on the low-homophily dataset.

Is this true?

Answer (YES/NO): NO